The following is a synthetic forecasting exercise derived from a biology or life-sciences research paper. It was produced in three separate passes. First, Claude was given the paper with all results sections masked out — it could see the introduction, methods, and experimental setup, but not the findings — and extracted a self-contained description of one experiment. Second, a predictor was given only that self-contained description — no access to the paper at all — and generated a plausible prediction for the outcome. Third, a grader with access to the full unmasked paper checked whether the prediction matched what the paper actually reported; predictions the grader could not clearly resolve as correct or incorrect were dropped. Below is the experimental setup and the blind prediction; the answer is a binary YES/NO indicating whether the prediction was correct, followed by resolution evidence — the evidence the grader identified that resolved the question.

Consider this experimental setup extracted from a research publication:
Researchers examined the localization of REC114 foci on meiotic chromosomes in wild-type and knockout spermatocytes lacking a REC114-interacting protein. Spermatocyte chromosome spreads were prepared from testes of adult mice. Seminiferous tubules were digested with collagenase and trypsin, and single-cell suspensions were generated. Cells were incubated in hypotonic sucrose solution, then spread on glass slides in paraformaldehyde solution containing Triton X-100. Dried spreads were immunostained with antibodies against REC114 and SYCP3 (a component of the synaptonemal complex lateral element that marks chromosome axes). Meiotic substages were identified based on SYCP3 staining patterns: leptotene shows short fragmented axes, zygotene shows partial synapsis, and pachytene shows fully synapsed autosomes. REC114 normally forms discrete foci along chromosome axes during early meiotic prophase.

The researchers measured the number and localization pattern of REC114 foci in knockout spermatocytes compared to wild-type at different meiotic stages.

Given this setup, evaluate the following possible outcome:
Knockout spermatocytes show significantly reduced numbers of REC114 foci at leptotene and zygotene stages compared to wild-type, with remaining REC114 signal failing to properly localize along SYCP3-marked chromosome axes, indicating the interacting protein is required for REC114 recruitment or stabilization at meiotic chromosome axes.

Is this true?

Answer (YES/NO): NO